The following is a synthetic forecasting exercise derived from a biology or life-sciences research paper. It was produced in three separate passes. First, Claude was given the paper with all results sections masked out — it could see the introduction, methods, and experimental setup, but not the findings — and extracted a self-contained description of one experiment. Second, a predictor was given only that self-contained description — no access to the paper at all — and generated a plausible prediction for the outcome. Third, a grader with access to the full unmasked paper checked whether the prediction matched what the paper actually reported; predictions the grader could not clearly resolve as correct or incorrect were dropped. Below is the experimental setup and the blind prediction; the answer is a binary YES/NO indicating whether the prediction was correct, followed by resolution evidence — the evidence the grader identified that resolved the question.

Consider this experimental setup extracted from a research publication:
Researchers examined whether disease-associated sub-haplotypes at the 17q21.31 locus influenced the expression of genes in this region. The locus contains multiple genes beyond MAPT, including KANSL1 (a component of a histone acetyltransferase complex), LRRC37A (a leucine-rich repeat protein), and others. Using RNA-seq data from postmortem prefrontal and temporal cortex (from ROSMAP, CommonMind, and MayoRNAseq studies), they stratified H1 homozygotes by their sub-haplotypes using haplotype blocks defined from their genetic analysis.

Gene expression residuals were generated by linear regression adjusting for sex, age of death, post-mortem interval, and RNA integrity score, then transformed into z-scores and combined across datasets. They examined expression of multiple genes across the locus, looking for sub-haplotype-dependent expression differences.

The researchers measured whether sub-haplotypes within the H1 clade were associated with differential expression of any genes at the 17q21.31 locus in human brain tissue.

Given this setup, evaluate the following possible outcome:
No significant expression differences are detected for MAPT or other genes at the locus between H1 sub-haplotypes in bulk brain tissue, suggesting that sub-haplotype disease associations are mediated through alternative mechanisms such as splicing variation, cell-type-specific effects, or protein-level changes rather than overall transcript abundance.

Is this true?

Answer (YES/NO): NO